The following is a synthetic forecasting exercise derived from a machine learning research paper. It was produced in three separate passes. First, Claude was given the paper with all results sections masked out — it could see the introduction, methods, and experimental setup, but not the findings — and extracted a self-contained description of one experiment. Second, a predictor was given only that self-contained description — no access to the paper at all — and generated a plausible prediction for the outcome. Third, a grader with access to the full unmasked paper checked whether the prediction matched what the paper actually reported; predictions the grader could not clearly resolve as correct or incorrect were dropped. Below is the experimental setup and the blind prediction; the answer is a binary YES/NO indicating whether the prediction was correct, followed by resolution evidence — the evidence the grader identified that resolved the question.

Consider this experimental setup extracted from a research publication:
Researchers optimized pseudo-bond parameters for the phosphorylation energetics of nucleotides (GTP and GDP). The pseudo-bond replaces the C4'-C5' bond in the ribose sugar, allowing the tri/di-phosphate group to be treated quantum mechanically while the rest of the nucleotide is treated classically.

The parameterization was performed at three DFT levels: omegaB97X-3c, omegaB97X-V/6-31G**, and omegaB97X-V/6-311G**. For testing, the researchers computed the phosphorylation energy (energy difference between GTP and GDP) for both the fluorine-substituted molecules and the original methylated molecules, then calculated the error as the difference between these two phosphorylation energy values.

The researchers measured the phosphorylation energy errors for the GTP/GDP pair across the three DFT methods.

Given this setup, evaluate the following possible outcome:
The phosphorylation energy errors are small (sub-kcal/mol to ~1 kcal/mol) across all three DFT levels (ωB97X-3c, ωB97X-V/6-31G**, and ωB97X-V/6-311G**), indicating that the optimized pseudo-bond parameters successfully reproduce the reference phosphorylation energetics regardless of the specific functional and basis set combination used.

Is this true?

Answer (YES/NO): YES